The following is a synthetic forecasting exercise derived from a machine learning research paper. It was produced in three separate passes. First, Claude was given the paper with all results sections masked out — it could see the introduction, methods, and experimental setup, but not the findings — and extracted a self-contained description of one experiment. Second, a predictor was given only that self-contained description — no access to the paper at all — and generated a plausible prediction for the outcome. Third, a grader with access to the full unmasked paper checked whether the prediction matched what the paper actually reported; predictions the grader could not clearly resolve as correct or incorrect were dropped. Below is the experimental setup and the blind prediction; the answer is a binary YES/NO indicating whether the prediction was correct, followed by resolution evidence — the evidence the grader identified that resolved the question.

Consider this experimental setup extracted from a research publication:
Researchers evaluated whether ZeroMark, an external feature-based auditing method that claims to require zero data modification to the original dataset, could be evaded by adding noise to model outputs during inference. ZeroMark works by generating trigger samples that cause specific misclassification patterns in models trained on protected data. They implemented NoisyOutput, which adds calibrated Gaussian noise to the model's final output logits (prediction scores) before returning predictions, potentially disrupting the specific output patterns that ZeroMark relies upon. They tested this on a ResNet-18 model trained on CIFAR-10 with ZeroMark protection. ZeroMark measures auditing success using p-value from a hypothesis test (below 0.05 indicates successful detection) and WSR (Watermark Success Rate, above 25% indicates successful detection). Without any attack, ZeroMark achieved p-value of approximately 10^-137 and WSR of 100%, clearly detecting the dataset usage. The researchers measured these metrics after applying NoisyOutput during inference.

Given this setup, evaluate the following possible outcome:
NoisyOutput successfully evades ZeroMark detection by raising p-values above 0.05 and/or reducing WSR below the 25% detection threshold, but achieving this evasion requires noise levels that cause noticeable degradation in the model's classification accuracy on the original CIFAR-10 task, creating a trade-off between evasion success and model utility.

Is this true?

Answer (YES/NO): NO